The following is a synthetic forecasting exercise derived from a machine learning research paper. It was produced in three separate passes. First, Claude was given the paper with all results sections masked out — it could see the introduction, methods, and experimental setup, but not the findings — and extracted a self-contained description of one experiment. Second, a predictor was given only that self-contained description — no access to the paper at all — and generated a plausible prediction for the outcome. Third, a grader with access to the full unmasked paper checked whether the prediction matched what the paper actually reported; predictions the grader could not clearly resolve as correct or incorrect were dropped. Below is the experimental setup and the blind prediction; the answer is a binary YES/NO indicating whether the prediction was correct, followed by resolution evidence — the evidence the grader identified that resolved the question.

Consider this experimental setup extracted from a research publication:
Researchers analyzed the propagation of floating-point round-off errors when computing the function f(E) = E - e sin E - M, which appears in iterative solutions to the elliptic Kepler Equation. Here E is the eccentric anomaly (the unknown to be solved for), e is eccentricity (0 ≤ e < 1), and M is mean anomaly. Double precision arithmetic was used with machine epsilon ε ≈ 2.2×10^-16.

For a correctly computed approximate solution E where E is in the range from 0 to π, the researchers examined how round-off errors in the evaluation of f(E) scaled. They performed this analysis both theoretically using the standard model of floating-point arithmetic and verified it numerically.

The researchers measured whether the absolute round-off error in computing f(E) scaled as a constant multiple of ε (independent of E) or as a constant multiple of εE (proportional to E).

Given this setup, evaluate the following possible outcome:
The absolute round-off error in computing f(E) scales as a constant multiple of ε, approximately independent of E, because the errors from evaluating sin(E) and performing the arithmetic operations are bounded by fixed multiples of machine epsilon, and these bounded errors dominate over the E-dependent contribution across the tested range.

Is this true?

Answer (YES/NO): NO